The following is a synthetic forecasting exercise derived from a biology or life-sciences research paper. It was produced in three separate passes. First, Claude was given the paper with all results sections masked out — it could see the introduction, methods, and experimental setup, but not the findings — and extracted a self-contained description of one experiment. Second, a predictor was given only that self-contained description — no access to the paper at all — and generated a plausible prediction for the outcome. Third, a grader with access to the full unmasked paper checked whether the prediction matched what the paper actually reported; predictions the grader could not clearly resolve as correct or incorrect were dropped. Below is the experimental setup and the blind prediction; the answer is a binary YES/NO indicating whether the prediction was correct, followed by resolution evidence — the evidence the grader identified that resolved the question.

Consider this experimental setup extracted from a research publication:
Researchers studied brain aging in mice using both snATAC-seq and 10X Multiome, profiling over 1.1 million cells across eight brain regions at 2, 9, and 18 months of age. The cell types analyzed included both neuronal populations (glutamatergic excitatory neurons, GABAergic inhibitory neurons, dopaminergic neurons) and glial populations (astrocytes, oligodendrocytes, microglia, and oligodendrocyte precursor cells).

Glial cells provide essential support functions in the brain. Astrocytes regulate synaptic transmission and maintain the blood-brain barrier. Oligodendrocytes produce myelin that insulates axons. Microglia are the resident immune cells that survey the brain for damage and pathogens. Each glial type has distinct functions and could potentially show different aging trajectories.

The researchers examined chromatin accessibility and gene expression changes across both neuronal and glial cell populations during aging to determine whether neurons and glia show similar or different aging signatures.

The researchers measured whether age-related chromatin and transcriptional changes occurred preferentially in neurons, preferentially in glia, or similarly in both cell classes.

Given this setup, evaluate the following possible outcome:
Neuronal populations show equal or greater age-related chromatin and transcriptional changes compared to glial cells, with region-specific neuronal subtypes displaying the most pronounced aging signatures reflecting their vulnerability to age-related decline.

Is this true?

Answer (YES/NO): YES